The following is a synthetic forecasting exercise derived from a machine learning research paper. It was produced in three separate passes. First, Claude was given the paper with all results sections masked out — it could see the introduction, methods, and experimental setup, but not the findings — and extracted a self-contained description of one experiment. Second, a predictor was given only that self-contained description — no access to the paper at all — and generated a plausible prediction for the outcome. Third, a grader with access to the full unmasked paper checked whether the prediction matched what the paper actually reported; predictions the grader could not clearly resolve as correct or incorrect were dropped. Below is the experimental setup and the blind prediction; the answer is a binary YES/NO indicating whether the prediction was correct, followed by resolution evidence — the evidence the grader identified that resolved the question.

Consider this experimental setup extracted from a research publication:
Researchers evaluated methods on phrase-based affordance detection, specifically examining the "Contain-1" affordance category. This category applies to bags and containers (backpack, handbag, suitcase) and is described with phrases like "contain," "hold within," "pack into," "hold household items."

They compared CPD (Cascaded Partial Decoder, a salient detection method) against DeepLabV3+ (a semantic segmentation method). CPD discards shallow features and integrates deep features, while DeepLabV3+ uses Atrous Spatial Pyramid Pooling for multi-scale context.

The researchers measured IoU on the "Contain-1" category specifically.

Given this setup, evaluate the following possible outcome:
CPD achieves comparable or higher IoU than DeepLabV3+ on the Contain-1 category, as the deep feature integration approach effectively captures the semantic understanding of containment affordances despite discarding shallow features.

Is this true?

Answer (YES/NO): NO